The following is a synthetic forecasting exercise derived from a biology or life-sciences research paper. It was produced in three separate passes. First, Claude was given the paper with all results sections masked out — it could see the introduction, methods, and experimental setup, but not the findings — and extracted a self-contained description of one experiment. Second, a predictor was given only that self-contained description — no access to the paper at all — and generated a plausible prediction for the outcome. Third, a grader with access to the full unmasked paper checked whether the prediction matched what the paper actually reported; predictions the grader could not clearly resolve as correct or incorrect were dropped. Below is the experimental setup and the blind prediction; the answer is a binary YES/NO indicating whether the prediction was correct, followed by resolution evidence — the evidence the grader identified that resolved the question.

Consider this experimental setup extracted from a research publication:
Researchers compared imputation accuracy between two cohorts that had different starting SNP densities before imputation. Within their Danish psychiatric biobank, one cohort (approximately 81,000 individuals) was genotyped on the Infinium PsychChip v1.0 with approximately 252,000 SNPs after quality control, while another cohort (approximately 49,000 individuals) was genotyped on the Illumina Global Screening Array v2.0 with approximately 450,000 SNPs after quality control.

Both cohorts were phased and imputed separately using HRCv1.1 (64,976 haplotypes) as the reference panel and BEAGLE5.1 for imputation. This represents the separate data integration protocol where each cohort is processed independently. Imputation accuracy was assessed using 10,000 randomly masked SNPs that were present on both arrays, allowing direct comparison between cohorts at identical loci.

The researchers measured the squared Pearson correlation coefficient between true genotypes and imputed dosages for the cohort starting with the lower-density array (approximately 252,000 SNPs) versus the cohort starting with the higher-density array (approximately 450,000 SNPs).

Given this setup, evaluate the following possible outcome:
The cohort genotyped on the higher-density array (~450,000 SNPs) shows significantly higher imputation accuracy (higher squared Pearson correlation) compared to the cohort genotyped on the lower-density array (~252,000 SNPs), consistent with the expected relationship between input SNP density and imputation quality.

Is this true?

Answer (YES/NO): YES